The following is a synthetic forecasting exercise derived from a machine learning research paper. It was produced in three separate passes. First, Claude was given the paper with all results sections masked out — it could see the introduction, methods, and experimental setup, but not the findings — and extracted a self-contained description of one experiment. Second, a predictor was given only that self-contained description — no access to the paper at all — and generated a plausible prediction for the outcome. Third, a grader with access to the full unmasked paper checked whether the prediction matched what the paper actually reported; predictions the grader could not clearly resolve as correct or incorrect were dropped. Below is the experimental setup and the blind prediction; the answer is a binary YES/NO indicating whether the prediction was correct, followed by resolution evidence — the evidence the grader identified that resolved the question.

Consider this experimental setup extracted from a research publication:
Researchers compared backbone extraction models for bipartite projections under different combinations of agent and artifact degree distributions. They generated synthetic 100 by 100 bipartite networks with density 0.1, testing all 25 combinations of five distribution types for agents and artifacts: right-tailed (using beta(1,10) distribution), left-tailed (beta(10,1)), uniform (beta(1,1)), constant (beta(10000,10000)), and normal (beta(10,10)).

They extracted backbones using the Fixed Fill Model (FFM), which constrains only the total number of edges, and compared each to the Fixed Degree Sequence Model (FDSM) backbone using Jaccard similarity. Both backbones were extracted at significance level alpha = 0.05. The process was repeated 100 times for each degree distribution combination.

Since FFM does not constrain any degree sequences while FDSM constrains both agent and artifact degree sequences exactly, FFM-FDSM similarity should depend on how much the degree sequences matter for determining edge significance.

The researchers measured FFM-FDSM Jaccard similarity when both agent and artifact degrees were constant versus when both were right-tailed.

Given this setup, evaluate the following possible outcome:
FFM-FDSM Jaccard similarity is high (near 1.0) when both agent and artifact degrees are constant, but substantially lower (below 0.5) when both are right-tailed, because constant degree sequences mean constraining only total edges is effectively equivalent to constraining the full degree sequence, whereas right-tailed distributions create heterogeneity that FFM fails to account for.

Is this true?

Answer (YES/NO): YES